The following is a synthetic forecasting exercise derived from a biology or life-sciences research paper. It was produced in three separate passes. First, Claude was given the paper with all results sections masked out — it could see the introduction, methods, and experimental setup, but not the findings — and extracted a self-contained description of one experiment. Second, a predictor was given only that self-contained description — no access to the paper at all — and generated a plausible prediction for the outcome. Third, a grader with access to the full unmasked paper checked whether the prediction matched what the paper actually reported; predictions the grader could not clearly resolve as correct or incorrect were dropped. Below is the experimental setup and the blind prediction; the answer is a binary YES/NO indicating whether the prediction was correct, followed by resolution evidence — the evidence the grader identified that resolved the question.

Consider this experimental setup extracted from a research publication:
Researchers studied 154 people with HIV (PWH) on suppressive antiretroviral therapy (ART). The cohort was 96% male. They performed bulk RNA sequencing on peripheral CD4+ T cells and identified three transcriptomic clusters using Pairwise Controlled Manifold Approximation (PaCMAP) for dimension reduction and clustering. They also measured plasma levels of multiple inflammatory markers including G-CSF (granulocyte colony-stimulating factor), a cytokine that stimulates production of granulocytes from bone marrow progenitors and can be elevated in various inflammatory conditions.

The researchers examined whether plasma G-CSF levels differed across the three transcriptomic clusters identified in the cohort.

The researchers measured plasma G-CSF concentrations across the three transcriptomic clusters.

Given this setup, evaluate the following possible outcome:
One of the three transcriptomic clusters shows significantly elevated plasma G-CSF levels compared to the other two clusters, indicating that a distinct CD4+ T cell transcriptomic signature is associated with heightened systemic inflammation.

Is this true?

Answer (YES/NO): NO